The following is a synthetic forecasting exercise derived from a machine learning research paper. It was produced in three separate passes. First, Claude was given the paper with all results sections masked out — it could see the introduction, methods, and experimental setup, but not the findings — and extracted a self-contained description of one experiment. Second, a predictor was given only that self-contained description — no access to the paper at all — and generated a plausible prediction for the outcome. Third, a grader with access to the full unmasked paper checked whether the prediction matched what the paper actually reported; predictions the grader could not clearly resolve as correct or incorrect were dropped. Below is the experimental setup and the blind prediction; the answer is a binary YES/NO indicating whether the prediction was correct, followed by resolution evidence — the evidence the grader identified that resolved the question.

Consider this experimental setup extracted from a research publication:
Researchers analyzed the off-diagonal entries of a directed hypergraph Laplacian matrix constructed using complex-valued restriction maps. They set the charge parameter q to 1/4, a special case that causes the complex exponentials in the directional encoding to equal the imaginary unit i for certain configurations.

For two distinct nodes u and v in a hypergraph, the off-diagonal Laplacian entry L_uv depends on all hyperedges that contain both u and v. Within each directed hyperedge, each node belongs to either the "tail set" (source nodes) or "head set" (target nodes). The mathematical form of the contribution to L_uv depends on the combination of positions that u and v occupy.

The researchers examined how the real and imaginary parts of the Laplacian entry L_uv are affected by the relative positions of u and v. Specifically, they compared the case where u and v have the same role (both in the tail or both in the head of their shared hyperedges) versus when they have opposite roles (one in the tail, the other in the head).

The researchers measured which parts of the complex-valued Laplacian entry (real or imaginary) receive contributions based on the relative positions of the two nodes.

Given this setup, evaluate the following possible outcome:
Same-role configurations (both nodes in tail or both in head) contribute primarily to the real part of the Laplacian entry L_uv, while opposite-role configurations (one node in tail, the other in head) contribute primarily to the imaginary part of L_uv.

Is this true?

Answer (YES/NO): YES